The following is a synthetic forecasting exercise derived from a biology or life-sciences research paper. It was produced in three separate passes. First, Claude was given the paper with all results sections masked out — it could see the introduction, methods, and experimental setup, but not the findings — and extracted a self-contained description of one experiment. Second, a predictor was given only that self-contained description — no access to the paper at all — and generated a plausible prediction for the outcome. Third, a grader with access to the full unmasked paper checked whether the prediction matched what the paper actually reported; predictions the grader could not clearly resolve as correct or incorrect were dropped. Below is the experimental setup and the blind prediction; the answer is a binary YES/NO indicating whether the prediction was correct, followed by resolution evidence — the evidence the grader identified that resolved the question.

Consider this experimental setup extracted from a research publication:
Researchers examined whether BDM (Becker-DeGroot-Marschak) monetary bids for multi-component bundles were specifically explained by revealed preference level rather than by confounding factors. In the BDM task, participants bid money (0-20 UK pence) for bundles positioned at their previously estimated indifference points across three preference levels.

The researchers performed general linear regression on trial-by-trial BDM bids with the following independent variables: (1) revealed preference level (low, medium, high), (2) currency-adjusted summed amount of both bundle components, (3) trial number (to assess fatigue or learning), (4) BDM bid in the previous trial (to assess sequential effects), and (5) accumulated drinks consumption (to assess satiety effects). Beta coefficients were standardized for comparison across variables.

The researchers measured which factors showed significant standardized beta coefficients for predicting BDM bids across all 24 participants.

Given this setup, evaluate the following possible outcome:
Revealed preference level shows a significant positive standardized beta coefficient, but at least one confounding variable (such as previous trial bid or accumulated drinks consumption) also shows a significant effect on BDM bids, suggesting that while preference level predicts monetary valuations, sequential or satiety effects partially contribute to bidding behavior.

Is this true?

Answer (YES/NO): NO